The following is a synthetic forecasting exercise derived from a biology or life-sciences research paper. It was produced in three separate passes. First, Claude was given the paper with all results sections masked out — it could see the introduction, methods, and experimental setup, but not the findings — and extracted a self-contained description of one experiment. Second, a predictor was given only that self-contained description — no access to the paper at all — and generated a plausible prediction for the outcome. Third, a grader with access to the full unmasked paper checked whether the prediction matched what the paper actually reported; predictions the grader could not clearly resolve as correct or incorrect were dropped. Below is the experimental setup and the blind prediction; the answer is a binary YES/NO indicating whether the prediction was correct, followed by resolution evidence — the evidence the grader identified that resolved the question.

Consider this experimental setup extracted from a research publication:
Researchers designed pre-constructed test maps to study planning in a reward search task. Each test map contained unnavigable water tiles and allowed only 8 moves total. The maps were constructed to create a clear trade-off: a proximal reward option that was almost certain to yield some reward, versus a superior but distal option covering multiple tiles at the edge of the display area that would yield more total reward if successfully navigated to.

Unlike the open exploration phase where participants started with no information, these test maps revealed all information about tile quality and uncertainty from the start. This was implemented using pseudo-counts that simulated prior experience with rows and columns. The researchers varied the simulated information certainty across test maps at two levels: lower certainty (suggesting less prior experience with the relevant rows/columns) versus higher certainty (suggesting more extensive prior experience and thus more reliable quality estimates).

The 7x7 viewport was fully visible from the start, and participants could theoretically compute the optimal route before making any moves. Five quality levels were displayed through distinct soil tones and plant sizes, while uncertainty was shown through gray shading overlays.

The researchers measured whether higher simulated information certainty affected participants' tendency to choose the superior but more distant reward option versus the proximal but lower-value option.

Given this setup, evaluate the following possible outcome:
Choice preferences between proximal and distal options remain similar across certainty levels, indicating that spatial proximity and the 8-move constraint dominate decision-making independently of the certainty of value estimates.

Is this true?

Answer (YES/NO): NO